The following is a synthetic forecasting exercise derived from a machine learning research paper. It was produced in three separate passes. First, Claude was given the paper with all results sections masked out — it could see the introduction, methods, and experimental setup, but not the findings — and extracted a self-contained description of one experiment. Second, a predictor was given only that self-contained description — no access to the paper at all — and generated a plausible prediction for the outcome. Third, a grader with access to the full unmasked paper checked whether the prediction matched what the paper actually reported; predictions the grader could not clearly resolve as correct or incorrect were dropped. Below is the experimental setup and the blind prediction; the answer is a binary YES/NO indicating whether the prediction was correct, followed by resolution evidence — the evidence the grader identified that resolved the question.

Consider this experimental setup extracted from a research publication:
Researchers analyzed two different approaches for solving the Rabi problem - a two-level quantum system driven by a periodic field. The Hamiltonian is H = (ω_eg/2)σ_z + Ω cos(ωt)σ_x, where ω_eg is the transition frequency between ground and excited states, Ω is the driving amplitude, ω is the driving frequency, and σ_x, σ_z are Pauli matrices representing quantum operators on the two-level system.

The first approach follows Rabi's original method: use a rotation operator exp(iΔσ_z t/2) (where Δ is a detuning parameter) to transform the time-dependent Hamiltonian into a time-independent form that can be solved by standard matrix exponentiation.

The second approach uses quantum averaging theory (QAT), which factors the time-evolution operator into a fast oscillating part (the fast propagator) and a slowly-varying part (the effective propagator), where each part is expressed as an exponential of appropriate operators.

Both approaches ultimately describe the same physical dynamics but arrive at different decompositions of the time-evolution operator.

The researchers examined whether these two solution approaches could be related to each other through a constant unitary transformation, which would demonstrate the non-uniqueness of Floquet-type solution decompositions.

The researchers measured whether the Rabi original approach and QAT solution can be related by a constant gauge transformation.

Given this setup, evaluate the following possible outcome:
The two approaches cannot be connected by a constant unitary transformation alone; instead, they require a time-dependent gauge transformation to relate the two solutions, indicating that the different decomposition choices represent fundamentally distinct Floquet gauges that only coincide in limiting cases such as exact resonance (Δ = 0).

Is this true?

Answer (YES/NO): NO